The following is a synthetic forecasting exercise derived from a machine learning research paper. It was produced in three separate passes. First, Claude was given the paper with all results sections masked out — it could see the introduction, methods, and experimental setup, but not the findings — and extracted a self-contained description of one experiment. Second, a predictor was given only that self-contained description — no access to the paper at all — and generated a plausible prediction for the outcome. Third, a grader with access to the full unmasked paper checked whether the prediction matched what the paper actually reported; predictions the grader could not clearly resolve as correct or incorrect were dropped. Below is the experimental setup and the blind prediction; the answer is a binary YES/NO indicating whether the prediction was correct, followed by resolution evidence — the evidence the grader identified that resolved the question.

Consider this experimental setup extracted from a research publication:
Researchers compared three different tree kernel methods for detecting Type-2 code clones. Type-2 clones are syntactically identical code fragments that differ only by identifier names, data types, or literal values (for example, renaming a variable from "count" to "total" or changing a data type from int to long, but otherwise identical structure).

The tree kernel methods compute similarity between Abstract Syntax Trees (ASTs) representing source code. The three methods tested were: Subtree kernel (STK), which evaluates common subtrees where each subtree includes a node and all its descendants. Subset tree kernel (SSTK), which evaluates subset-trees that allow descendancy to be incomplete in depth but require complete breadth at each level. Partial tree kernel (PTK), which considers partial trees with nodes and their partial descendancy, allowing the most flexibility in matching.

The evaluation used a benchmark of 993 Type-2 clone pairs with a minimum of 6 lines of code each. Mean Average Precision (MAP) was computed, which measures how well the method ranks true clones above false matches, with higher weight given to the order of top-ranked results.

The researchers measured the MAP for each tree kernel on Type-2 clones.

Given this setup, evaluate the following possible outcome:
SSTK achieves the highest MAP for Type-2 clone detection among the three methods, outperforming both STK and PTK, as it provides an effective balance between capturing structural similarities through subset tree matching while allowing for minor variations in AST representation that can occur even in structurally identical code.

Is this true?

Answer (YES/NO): NO